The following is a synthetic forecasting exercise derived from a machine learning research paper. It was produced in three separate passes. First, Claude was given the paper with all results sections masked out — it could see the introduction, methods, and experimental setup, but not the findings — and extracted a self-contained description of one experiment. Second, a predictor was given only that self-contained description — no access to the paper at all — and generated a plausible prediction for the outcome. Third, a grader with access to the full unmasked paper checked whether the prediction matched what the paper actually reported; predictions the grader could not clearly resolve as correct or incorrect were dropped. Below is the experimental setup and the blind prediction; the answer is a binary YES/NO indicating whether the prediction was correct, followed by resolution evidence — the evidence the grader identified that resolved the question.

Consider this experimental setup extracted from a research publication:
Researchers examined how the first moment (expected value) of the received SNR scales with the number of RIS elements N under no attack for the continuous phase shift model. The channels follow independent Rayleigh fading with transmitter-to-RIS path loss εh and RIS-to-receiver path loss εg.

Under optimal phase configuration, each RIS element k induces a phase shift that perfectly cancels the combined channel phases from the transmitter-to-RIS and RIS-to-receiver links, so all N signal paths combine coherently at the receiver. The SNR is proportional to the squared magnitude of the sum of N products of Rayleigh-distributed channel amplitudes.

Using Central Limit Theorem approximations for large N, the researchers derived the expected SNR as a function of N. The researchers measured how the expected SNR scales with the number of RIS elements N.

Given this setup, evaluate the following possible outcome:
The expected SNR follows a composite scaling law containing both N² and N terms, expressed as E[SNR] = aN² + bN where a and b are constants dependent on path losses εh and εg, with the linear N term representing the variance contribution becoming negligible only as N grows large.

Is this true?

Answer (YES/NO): YES